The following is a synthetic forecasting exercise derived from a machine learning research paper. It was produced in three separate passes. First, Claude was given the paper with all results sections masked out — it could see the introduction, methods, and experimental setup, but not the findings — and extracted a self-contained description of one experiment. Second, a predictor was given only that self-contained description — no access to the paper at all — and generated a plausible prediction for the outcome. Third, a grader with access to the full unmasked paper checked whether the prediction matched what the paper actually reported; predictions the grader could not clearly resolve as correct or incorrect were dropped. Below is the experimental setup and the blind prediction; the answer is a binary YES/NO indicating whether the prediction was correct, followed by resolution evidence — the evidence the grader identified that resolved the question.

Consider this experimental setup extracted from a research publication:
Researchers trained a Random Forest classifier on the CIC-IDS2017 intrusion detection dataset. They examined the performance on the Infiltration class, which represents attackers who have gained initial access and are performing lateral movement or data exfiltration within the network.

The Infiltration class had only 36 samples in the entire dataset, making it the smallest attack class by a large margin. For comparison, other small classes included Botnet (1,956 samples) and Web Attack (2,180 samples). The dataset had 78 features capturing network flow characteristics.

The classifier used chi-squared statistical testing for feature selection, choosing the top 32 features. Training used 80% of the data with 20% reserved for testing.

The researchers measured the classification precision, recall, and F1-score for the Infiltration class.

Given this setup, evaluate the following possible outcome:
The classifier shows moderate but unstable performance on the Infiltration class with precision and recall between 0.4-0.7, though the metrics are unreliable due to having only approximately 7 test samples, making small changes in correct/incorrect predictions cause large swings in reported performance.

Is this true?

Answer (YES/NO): NO